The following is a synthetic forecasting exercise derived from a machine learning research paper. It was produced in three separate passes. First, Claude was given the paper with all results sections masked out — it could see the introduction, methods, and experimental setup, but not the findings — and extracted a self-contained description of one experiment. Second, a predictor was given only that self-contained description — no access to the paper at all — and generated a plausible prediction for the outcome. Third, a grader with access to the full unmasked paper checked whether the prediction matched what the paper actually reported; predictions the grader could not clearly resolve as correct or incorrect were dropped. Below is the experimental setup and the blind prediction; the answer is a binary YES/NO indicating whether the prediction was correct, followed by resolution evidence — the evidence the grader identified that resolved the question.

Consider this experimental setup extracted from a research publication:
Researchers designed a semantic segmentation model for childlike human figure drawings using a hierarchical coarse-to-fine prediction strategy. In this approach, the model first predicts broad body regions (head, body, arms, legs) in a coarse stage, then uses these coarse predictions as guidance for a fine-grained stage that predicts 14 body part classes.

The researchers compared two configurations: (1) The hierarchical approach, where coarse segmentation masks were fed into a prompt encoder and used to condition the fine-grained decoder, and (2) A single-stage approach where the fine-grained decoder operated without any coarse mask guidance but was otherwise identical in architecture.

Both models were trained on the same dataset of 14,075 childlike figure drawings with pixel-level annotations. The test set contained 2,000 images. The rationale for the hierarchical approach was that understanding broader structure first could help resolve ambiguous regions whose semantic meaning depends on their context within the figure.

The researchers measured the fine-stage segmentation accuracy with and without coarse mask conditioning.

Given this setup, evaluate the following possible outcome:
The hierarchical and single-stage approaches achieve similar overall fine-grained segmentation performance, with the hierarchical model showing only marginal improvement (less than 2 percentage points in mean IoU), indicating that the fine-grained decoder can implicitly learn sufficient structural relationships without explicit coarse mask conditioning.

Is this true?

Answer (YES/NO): NO